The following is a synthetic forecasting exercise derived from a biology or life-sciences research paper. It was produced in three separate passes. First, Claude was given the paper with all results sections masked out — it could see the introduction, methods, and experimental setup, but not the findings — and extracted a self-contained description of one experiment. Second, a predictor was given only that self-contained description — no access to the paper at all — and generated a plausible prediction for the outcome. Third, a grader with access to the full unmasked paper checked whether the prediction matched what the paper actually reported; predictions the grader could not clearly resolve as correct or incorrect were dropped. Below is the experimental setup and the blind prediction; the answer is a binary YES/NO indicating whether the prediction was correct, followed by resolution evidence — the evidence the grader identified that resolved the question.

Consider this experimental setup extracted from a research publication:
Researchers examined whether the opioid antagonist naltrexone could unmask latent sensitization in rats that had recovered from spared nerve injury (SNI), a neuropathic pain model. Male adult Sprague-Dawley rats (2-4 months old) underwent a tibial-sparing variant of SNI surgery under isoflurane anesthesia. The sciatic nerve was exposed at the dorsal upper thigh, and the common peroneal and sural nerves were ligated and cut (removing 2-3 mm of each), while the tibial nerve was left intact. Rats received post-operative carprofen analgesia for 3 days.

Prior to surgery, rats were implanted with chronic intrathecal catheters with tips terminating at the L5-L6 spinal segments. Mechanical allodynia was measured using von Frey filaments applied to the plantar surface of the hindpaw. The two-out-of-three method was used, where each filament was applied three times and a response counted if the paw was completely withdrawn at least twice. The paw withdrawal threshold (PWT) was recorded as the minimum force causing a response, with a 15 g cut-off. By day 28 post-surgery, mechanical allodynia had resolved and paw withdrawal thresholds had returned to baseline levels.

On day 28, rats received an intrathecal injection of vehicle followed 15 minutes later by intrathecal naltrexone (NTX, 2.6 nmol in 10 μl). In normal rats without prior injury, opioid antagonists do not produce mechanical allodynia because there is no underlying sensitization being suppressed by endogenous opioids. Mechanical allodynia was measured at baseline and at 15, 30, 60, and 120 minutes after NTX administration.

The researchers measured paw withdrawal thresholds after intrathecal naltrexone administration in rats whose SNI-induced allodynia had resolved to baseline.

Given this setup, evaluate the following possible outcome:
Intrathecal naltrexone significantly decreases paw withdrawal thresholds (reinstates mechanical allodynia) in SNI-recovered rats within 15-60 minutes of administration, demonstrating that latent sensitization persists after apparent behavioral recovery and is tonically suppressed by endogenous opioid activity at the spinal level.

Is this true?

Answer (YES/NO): YES